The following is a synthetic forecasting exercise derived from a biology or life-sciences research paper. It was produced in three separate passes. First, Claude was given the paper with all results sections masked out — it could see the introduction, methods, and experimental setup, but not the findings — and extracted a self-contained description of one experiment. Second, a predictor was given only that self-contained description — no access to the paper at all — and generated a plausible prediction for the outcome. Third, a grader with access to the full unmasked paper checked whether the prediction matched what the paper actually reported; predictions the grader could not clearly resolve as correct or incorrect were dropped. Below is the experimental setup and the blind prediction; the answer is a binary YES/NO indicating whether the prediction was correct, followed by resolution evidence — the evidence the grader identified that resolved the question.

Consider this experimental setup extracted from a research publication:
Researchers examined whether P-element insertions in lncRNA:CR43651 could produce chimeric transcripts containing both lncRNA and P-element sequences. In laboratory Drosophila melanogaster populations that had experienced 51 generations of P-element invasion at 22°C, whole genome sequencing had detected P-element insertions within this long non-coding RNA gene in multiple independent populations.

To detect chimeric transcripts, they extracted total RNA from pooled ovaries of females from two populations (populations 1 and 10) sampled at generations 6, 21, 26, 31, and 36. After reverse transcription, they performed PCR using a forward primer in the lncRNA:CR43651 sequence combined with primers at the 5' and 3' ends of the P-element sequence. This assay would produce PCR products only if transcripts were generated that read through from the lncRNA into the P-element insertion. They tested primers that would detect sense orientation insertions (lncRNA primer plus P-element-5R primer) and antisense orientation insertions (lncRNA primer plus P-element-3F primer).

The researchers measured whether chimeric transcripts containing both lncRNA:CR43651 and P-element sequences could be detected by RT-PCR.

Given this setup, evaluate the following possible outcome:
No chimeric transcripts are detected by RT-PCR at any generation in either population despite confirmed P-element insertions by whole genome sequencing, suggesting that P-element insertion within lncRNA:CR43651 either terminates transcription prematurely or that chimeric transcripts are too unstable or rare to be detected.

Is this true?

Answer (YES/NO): NO